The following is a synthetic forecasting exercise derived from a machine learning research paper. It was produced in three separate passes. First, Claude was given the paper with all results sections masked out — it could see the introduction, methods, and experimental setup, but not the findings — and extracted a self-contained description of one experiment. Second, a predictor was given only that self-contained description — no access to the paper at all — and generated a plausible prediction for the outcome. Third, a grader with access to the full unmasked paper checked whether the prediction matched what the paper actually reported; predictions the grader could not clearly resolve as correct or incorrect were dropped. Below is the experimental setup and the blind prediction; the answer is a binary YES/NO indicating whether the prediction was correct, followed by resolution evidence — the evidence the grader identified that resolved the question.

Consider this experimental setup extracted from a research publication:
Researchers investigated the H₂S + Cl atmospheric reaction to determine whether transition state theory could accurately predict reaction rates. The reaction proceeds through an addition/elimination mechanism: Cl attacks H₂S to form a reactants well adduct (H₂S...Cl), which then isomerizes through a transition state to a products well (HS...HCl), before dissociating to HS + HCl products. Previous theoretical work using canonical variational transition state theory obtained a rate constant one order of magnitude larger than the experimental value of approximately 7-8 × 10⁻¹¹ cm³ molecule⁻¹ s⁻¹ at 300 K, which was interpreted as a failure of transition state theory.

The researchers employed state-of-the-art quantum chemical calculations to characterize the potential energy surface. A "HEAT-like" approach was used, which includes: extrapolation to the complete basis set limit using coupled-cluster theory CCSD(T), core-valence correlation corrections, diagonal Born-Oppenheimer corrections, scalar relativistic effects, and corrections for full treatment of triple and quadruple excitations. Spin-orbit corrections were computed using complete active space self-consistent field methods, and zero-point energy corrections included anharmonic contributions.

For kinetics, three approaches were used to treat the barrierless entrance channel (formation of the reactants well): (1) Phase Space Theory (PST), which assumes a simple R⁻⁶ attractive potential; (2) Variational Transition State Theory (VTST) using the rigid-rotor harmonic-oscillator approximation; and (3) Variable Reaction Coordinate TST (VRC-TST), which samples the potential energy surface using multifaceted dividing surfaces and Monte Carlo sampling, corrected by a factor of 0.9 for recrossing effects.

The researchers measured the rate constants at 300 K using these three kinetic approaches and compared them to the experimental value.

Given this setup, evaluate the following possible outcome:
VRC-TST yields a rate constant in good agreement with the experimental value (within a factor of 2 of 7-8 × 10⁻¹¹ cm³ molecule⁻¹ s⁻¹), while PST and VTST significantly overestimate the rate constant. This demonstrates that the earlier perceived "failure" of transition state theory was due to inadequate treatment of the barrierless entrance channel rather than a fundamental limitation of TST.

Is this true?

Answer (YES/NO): NO